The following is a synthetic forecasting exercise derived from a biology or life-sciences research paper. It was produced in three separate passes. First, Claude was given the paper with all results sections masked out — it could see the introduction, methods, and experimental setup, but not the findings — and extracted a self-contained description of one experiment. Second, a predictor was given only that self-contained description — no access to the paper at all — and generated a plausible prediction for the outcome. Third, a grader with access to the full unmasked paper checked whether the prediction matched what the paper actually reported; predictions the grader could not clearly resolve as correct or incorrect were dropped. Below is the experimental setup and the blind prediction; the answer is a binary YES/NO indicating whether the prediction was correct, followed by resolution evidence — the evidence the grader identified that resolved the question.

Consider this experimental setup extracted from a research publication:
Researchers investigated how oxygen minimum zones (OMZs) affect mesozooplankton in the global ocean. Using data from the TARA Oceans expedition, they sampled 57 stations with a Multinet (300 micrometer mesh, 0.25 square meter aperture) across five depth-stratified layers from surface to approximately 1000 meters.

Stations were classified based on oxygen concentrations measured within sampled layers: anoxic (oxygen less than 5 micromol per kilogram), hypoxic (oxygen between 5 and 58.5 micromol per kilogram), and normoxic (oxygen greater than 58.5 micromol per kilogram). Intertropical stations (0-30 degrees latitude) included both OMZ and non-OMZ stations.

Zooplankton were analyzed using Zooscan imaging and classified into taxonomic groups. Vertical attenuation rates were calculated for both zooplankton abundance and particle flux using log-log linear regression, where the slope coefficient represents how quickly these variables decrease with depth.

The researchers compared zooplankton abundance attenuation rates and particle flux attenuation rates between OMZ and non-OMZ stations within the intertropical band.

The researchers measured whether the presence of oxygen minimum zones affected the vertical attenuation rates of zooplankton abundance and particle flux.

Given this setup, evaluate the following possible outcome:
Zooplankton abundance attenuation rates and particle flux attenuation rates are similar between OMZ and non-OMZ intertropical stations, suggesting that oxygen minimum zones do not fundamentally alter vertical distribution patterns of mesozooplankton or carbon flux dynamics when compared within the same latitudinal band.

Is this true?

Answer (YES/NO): NO